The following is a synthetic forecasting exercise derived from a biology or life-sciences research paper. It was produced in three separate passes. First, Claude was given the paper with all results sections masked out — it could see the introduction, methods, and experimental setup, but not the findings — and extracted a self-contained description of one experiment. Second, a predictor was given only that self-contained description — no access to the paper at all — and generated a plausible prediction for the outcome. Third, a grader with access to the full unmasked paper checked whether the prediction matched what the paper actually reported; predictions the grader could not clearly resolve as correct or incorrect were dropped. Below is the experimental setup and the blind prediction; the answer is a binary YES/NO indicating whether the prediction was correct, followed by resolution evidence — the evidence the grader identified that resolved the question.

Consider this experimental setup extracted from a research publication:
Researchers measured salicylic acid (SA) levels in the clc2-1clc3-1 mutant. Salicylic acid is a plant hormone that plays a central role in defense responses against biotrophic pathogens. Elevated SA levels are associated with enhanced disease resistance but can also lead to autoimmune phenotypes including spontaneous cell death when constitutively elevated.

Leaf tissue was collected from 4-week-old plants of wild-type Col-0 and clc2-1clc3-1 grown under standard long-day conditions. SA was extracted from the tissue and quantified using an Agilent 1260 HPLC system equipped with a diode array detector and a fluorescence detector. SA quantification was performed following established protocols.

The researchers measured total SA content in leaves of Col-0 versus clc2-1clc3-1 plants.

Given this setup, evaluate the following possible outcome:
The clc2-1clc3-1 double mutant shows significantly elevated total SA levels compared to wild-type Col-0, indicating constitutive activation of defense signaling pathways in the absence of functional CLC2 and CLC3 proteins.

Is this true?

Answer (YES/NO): YES